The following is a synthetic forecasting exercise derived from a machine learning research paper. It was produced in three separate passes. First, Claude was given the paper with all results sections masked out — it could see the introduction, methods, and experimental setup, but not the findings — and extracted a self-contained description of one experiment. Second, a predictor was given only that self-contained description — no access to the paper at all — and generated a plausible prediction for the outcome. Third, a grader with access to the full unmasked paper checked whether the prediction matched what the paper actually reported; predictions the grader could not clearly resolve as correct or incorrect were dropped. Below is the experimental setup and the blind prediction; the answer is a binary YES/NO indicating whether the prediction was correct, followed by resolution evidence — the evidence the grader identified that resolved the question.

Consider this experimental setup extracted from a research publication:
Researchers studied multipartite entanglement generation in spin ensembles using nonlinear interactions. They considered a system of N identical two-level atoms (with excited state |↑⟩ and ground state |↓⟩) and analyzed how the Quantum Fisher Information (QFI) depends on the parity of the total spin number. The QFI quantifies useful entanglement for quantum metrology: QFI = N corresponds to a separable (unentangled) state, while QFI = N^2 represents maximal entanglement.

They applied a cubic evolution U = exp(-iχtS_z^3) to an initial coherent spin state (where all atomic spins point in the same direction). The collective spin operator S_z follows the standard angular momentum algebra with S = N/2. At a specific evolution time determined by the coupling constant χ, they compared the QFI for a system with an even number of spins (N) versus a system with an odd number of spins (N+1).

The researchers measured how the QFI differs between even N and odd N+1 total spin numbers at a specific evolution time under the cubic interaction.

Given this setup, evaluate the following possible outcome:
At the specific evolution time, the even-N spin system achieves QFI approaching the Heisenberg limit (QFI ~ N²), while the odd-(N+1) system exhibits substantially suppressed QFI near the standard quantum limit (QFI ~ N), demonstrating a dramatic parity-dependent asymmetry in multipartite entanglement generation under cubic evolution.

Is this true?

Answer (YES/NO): NO